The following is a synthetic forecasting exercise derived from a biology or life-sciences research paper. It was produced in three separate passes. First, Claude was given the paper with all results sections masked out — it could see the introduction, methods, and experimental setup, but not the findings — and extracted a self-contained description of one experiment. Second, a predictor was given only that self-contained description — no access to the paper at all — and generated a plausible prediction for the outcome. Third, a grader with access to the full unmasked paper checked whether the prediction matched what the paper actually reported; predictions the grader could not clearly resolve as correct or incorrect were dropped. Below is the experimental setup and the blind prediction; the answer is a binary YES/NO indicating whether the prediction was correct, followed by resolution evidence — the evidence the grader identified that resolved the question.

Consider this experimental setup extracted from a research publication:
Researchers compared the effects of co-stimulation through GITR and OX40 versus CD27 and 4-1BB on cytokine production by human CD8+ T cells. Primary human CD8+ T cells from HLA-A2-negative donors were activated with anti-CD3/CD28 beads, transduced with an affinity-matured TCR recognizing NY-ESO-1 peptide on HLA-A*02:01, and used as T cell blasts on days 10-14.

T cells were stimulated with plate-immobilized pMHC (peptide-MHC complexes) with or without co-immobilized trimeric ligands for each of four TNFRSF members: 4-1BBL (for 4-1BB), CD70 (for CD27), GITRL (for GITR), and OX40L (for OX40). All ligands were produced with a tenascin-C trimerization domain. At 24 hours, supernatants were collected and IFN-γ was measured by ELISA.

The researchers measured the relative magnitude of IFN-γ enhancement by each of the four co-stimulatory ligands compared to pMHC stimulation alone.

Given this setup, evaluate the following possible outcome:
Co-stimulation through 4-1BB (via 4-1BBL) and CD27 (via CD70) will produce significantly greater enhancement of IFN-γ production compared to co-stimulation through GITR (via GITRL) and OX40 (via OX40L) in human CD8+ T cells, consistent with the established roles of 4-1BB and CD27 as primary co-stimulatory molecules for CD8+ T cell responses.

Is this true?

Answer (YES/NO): YES